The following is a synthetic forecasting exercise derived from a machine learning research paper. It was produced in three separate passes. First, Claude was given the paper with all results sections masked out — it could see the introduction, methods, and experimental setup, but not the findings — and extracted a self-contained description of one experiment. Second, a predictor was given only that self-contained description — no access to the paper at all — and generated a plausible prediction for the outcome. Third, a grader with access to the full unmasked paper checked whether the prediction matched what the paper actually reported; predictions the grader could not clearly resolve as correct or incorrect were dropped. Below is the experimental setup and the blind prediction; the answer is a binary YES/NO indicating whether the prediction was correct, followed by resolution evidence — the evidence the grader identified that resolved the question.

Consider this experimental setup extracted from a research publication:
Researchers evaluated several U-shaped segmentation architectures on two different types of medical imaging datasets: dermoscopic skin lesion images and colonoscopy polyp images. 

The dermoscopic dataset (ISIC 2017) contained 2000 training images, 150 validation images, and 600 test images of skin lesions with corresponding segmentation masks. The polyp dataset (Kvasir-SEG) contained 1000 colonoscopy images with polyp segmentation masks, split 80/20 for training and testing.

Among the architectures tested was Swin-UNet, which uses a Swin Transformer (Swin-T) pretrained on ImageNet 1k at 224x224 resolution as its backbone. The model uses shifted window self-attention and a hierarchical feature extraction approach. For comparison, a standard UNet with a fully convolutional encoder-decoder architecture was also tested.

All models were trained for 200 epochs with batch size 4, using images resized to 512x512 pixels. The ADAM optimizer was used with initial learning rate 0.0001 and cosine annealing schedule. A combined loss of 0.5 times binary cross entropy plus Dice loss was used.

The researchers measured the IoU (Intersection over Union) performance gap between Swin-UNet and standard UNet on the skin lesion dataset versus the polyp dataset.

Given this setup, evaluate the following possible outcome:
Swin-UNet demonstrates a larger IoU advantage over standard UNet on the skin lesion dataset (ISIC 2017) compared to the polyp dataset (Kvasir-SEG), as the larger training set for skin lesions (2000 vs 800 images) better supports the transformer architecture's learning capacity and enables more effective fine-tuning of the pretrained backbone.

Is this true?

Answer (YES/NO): NO